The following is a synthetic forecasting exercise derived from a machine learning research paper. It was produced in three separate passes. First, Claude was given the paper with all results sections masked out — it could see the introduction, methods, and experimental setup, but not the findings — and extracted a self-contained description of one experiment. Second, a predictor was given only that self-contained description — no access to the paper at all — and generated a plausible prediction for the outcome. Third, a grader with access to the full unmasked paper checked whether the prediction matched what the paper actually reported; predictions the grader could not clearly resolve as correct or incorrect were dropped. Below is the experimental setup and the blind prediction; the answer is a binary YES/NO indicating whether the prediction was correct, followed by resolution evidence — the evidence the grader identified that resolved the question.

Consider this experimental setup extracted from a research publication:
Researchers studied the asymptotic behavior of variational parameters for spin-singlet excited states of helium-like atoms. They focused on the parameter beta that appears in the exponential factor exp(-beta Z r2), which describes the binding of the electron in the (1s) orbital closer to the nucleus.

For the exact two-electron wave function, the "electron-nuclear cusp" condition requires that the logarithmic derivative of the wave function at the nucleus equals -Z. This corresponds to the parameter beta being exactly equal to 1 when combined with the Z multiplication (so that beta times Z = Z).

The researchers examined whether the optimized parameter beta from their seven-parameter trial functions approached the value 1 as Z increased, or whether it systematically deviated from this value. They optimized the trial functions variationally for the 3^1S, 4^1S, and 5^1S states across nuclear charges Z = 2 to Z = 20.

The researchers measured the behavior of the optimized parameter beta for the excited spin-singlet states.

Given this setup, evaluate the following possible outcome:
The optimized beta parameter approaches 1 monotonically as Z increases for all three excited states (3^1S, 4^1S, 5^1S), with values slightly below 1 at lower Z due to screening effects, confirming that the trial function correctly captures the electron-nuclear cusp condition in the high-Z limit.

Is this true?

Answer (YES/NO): NO